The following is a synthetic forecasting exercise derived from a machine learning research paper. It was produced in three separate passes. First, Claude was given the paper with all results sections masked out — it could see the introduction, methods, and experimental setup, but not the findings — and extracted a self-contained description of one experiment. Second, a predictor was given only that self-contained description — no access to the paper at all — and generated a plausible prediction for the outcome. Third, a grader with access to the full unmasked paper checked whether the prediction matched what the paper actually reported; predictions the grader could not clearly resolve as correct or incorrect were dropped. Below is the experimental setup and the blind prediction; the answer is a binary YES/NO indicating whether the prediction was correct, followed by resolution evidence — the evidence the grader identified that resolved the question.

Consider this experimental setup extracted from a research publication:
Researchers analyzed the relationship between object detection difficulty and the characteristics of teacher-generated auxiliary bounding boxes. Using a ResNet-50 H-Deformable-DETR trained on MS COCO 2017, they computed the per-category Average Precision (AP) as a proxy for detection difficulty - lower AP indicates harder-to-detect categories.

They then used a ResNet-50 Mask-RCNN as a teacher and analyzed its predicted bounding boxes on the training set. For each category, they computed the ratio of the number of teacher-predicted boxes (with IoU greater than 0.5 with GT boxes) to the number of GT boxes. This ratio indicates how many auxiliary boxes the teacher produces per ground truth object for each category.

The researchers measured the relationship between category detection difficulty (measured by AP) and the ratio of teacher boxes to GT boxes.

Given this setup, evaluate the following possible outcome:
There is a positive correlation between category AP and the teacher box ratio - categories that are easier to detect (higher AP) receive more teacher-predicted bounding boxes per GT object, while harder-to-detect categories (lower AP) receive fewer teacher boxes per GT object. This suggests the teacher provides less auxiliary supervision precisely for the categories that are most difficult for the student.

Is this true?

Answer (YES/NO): NO